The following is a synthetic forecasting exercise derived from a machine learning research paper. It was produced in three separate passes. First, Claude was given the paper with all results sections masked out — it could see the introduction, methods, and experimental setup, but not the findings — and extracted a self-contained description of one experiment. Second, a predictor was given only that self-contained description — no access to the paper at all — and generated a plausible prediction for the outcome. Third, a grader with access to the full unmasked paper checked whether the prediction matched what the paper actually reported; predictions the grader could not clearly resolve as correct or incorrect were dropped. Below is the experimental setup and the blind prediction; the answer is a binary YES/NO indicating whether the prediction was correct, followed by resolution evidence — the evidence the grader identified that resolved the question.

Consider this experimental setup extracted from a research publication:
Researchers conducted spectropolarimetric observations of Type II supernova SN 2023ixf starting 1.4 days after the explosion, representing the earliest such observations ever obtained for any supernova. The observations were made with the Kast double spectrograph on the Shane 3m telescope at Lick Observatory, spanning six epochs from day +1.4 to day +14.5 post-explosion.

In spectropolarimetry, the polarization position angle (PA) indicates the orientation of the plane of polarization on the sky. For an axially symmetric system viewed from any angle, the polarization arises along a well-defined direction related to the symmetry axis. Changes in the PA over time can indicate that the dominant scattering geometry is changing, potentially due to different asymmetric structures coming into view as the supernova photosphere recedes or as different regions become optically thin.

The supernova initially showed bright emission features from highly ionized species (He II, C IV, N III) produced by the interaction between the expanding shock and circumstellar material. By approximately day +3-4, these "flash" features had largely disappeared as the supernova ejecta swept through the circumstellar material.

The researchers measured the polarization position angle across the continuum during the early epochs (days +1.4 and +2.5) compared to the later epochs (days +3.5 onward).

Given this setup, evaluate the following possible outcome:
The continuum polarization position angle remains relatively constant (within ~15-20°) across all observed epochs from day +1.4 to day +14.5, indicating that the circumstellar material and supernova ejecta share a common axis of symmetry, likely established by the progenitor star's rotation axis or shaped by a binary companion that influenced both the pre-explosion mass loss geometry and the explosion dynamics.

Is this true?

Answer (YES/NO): NO